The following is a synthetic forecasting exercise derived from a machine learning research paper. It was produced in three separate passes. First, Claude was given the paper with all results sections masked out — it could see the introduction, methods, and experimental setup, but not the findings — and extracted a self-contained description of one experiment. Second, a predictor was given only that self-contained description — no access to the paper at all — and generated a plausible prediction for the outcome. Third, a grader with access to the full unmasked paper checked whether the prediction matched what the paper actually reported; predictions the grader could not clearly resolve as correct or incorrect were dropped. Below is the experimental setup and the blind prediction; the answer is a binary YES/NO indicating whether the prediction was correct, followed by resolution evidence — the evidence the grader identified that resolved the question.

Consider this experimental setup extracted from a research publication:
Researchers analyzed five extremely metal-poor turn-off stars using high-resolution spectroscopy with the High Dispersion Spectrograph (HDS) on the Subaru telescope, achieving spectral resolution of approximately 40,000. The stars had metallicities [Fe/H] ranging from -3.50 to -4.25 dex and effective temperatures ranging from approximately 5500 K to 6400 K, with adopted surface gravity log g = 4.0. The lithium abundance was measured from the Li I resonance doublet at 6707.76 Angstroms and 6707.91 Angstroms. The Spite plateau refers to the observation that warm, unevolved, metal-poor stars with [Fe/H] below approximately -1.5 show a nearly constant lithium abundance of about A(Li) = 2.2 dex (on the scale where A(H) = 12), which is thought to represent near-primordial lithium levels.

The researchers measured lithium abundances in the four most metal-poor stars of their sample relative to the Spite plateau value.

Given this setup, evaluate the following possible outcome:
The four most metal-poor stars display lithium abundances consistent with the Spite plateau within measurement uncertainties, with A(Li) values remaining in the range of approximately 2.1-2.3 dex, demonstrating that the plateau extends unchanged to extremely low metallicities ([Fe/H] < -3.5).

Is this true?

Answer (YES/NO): NO